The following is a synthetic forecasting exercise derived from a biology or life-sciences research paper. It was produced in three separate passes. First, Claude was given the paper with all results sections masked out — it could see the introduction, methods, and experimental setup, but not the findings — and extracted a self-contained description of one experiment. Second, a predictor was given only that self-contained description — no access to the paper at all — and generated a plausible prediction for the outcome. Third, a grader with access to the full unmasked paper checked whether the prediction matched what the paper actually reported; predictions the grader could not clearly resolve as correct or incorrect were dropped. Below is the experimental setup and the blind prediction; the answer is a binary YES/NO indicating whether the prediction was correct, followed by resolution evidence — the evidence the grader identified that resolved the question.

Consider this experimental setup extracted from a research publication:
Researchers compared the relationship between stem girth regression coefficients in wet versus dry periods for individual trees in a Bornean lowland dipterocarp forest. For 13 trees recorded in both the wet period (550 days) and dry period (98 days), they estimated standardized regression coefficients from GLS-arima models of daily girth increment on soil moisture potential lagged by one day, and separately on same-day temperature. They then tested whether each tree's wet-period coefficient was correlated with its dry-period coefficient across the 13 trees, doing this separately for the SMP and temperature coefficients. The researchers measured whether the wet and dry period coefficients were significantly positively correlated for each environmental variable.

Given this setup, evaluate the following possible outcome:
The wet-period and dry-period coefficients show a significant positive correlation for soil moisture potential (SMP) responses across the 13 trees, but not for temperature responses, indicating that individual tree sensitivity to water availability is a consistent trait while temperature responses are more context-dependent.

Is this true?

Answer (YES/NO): YES